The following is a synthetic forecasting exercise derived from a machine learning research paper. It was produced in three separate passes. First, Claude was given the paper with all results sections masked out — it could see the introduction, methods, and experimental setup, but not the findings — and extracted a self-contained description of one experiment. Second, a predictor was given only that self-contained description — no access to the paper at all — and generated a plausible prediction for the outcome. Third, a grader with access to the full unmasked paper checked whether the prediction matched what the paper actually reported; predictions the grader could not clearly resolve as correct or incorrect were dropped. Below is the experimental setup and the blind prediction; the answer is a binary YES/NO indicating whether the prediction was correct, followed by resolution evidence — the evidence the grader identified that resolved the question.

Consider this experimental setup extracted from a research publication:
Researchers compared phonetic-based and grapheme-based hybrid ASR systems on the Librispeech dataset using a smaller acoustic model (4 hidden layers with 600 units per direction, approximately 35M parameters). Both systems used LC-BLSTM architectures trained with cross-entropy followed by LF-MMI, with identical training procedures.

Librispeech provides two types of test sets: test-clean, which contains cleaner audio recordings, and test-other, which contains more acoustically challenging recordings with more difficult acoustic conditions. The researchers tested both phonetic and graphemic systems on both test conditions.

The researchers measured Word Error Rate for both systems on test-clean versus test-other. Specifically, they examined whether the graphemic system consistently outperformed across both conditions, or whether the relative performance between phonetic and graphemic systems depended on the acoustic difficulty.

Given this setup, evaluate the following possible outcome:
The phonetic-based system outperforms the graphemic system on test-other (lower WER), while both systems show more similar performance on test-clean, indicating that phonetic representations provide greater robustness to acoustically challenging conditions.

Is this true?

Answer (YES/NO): NO